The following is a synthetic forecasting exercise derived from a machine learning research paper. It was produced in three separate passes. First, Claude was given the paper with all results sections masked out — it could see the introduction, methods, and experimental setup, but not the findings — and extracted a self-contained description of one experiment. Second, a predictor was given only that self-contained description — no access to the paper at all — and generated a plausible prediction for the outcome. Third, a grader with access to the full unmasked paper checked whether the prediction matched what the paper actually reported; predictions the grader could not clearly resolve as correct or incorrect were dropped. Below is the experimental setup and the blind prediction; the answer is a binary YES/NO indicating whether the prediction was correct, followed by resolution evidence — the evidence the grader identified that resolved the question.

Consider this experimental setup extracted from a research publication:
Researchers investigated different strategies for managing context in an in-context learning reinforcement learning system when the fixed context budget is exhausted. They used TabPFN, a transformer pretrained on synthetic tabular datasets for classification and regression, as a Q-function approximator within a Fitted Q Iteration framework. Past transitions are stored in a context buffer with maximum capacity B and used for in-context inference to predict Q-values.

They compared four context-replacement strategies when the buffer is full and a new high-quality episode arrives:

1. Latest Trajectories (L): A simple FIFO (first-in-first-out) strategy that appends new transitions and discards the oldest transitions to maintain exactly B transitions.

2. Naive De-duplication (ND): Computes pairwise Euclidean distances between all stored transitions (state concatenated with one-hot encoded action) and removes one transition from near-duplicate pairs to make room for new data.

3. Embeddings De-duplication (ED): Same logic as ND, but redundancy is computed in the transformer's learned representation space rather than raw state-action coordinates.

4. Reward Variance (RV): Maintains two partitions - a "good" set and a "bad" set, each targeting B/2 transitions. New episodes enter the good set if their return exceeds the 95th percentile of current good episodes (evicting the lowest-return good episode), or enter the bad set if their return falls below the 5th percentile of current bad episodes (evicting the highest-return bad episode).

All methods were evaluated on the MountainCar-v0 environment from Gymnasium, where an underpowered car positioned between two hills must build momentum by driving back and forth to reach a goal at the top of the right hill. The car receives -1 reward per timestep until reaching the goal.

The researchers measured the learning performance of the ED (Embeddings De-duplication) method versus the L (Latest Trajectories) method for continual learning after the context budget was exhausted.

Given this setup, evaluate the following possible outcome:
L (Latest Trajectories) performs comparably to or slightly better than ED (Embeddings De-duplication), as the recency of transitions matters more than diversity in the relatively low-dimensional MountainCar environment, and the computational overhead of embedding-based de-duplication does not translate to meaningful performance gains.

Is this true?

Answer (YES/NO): YES